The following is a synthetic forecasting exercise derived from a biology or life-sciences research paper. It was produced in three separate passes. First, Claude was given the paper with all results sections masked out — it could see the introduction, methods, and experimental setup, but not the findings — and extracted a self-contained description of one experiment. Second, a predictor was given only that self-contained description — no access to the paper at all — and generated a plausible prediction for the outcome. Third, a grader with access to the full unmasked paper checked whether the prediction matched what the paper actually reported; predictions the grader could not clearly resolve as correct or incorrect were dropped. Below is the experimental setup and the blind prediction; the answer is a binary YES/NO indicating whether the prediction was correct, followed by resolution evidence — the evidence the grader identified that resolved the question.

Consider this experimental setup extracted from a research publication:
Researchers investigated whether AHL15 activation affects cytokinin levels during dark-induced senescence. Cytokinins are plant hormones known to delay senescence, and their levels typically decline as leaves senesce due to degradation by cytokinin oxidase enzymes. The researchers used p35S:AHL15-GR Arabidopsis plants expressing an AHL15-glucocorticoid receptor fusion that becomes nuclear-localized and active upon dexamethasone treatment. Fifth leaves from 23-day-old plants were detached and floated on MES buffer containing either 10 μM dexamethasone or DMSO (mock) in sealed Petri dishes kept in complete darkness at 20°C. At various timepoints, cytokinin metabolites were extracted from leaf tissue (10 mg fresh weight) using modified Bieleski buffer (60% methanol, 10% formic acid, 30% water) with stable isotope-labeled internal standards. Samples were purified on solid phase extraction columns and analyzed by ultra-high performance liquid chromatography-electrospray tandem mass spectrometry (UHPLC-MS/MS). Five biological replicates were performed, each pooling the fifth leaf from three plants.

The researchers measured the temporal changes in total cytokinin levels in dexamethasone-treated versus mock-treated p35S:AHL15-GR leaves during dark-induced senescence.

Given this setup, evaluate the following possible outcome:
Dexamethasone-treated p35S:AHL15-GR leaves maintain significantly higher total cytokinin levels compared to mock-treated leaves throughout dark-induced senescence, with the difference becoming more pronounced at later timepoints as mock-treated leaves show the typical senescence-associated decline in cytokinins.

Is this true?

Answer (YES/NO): YES